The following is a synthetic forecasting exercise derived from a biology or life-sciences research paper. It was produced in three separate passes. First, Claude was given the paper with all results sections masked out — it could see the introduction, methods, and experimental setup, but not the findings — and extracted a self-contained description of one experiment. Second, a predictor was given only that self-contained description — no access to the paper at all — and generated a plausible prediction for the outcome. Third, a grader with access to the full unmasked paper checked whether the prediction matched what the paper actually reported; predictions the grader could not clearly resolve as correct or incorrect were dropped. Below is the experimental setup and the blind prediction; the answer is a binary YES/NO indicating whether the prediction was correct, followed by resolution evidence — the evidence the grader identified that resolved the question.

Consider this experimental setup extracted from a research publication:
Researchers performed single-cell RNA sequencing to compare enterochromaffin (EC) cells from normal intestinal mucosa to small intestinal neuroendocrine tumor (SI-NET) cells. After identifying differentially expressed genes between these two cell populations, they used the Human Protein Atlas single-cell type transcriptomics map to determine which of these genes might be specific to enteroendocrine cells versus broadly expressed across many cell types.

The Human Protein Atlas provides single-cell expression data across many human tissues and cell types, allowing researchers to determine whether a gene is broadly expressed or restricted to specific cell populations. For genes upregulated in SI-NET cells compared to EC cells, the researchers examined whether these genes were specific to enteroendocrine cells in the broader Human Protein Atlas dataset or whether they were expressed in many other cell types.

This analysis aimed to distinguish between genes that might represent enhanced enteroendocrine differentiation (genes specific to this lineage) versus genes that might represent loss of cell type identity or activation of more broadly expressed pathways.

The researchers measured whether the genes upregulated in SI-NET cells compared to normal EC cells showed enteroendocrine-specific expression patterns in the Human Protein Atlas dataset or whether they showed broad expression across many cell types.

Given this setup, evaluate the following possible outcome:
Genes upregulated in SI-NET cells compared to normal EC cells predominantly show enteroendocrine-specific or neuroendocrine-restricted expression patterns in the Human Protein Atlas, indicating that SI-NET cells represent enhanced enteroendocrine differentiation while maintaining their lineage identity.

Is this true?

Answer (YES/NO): NO